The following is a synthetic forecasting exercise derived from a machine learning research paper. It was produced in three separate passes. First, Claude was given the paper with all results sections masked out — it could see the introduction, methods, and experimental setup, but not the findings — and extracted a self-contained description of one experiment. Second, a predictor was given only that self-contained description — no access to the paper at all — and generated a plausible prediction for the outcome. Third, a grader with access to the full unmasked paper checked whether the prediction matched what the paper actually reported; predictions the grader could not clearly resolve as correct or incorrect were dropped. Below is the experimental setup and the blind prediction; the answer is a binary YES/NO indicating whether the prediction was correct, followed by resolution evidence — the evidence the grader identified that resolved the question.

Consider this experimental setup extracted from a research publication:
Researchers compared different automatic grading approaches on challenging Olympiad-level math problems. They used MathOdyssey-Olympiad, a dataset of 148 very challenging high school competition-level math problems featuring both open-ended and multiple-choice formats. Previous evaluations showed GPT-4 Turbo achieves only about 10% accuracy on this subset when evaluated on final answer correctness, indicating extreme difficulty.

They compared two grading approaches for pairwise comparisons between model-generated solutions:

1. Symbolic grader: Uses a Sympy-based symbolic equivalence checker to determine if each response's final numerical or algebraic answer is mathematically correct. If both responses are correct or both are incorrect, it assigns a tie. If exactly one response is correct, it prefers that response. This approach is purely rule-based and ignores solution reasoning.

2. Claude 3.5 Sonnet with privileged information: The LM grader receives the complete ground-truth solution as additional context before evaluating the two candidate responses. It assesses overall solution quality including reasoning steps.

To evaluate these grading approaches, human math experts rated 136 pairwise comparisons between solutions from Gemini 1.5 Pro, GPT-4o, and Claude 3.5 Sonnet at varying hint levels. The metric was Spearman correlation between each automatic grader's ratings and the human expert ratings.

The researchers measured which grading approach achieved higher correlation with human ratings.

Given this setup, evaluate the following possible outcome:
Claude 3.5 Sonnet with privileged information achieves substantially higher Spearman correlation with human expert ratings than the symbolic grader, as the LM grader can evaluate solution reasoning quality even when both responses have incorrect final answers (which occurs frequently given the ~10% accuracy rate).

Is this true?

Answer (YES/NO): YES